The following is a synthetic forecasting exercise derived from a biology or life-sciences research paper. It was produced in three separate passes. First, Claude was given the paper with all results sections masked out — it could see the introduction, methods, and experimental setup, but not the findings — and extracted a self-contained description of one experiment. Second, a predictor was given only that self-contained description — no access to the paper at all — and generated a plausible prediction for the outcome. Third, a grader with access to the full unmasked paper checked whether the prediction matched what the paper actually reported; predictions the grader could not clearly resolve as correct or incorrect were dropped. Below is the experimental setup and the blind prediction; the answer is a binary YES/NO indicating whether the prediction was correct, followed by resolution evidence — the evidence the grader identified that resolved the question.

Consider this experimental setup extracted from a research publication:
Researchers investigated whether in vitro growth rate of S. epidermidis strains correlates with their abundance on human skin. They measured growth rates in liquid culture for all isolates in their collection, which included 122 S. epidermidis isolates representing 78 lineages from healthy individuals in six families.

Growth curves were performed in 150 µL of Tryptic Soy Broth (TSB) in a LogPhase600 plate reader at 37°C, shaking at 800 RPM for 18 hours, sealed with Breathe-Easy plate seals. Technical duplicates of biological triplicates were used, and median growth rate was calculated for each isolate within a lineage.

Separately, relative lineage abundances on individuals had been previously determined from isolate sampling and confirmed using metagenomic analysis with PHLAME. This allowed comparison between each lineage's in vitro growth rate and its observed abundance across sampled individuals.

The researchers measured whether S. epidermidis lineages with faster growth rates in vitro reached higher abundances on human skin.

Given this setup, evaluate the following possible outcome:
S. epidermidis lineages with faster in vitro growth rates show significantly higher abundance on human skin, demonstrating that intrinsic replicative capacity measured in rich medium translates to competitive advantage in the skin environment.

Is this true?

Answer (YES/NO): YES